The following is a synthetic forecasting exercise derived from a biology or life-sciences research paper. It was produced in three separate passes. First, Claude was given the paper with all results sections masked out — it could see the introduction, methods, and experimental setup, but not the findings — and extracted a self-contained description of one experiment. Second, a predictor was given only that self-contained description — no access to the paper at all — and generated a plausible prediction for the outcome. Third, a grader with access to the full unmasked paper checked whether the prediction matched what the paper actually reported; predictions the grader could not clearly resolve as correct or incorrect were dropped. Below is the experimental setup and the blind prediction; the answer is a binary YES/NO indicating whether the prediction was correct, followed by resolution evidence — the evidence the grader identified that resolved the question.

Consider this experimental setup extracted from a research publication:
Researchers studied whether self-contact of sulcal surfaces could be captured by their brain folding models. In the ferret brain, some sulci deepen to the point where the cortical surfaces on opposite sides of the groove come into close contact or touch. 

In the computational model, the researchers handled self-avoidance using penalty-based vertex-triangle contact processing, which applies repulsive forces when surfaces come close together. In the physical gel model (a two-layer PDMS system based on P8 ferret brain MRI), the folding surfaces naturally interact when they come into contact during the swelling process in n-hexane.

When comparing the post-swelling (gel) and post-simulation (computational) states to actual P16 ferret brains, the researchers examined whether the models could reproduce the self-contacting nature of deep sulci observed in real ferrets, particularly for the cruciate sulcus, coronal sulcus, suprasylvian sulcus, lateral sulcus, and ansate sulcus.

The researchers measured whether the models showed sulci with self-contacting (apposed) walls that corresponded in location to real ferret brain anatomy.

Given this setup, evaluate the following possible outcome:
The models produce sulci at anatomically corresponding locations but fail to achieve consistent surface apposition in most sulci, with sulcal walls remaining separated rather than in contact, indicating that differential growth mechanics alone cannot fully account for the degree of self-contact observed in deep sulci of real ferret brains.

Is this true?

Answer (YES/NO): NO